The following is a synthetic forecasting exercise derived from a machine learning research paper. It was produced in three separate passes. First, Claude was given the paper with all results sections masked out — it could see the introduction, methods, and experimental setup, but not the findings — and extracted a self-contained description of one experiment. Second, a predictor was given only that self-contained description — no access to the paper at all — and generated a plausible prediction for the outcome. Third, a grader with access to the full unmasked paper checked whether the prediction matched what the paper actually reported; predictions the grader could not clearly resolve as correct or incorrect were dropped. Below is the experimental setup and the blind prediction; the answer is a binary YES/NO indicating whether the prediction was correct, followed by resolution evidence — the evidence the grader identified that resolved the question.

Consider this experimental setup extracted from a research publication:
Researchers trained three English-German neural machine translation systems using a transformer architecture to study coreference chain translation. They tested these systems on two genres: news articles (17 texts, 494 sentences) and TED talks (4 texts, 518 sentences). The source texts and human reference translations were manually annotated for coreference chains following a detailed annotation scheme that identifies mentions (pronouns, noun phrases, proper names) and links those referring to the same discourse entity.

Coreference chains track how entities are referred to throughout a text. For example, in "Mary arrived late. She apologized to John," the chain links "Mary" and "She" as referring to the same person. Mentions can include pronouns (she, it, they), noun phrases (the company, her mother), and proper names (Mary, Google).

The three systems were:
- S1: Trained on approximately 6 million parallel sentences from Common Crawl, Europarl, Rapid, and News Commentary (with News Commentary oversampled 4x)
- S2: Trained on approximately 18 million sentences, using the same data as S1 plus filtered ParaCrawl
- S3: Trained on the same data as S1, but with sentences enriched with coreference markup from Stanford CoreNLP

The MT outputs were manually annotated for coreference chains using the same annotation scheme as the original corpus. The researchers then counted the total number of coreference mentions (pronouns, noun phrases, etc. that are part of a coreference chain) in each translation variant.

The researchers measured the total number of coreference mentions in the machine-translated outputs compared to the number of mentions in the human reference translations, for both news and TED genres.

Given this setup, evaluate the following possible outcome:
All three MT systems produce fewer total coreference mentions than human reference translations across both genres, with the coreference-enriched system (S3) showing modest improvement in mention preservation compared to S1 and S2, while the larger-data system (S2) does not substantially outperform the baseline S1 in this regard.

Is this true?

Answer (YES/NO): NO